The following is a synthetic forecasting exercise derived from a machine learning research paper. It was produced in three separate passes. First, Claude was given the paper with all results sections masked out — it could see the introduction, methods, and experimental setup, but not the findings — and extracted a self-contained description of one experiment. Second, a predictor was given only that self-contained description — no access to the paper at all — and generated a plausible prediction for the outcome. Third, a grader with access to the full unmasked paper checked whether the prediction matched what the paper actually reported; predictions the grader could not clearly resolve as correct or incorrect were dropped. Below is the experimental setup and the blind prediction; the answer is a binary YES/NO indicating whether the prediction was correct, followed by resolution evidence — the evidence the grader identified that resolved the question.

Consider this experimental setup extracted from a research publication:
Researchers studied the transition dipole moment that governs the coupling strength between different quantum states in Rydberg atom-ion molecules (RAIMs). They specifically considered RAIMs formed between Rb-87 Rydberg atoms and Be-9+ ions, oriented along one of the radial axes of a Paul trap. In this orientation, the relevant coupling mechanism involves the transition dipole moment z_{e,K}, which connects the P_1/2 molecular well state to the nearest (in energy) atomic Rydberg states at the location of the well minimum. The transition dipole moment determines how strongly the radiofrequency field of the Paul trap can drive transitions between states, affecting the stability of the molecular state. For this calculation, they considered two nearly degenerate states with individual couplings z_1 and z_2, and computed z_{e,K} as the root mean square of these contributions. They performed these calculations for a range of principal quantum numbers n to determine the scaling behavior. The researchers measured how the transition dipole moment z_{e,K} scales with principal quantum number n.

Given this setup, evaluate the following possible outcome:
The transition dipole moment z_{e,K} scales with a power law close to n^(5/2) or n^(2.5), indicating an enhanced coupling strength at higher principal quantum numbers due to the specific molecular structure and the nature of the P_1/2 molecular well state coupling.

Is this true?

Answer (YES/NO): NO